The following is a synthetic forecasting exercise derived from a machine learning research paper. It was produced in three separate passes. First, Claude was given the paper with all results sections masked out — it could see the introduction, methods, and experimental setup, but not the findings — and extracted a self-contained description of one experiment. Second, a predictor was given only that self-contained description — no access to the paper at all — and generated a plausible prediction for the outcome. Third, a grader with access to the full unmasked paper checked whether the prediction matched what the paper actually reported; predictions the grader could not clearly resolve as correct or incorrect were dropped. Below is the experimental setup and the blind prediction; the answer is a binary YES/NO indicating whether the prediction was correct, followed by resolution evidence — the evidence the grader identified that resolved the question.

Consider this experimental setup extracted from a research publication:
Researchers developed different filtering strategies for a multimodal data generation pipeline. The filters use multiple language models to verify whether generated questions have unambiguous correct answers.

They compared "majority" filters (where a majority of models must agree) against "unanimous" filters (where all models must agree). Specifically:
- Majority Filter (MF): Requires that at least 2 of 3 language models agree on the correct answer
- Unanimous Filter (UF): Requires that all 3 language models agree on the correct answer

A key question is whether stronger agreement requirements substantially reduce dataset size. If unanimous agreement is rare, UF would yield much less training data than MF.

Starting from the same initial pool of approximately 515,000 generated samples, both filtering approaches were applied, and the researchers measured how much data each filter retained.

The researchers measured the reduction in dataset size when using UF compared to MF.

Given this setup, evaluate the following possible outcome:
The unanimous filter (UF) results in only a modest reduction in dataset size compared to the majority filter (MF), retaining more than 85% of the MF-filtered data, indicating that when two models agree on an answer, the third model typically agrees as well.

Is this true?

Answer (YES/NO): NO